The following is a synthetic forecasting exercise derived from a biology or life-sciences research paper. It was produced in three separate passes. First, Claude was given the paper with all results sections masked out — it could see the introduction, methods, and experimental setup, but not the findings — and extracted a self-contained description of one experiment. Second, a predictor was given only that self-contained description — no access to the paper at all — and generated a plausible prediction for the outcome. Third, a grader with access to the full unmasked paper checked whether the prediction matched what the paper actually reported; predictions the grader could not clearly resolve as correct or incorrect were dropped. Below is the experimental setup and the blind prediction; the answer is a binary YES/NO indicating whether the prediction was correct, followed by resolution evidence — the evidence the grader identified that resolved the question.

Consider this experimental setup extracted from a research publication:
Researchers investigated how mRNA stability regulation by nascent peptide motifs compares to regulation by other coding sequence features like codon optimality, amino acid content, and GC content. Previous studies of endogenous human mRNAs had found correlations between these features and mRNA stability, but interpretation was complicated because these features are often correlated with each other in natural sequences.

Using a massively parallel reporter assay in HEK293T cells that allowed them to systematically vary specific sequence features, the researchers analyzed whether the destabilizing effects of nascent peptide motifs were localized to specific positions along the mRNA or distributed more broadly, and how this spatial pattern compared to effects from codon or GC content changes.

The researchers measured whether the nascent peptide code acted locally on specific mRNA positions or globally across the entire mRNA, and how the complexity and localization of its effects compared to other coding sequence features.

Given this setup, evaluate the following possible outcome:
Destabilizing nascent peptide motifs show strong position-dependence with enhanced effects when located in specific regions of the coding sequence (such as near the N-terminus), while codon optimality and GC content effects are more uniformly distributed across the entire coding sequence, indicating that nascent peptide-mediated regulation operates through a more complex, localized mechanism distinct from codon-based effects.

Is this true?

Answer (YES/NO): NO